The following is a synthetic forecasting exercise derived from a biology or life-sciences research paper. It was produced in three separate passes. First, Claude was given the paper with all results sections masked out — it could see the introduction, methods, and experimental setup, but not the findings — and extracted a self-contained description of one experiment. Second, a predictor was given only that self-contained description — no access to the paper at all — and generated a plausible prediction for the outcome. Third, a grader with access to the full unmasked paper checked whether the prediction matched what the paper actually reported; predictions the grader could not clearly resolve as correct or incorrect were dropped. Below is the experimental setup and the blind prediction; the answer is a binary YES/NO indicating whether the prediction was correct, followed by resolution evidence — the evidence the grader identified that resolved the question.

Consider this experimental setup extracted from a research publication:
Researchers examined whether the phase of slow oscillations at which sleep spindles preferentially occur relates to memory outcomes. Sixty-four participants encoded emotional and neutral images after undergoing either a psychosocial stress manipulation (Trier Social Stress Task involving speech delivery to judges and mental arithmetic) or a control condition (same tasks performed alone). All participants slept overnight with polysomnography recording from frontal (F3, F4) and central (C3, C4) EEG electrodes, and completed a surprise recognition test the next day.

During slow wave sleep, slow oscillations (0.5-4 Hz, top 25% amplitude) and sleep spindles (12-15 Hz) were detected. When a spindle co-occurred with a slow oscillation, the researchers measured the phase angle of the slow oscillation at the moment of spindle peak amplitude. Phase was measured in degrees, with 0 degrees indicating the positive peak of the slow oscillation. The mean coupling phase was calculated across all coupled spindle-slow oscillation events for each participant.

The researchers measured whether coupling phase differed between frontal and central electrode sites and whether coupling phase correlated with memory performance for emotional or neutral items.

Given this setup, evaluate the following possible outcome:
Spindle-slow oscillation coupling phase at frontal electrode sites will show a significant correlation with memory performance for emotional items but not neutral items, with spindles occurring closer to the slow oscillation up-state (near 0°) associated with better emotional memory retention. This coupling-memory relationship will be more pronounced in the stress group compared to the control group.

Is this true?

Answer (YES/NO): NO